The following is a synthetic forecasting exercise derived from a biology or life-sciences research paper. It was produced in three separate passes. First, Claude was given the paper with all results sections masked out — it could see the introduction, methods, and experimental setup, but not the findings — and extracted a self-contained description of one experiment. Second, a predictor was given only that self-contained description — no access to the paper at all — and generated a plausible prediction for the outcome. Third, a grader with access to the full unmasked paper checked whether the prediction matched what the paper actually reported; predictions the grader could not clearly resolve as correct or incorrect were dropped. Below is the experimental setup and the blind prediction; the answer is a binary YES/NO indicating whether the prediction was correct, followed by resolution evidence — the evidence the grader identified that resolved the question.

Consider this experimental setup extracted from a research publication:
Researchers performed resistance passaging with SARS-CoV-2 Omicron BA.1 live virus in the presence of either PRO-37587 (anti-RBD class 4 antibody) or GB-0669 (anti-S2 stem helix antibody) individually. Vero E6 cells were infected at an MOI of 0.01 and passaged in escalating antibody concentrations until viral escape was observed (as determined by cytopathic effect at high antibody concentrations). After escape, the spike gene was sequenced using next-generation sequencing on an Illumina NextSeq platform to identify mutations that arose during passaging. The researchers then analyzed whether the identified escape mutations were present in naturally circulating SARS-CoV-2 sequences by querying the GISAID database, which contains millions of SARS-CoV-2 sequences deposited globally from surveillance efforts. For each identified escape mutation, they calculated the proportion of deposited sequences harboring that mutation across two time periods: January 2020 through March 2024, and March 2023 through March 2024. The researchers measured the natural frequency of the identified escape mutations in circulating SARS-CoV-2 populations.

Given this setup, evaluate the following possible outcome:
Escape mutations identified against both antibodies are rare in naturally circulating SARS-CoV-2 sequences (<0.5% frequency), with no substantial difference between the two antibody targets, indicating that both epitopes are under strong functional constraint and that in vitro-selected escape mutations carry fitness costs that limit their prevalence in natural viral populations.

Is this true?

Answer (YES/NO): YES